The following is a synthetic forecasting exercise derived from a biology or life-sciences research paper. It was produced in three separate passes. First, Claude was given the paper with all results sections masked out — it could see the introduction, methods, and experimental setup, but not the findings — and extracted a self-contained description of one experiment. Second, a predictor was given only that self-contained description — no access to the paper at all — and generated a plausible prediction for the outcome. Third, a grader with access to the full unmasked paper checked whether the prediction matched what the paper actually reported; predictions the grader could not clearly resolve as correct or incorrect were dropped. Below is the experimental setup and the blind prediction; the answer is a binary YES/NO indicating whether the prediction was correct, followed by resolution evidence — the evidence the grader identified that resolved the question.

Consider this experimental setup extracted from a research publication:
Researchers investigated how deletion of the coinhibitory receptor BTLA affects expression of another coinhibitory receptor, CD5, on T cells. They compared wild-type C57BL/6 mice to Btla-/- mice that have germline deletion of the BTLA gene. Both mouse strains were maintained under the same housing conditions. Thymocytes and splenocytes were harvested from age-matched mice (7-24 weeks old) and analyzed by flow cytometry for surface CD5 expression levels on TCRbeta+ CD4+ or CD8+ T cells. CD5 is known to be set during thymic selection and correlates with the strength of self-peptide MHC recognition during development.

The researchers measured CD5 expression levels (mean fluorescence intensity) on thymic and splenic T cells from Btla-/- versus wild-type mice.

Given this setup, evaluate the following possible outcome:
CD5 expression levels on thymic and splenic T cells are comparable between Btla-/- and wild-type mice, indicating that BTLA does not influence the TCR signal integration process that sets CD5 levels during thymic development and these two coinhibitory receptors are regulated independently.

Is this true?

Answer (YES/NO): NO